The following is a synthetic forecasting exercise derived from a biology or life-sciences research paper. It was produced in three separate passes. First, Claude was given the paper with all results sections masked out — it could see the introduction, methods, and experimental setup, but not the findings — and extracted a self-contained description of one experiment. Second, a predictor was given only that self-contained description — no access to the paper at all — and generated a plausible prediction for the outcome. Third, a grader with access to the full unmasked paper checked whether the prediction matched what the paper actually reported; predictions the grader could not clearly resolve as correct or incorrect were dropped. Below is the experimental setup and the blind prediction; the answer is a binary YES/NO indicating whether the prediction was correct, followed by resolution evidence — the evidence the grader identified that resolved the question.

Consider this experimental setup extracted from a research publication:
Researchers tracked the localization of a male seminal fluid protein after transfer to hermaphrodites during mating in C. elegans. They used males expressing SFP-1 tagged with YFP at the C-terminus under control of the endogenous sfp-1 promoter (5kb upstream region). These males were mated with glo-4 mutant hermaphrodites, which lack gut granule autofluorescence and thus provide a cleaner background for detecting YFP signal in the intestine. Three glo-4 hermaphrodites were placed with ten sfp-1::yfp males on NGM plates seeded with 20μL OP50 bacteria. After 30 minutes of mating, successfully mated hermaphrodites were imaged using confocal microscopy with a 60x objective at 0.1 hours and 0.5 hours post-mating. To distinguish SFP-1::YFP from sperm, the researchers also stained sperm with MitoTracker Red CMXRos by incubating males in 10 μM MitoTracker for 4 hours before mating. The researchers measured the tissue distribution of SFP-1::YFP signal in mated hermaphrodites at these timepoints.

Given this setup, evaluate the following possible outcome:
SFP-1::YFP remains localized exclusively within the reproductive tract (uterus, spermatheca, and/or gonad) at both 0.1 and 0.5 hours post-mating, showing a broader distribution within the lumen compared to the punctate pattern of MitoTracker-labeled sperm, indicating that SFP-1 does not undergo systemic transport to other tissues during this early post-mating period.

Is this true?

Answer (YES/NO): NO